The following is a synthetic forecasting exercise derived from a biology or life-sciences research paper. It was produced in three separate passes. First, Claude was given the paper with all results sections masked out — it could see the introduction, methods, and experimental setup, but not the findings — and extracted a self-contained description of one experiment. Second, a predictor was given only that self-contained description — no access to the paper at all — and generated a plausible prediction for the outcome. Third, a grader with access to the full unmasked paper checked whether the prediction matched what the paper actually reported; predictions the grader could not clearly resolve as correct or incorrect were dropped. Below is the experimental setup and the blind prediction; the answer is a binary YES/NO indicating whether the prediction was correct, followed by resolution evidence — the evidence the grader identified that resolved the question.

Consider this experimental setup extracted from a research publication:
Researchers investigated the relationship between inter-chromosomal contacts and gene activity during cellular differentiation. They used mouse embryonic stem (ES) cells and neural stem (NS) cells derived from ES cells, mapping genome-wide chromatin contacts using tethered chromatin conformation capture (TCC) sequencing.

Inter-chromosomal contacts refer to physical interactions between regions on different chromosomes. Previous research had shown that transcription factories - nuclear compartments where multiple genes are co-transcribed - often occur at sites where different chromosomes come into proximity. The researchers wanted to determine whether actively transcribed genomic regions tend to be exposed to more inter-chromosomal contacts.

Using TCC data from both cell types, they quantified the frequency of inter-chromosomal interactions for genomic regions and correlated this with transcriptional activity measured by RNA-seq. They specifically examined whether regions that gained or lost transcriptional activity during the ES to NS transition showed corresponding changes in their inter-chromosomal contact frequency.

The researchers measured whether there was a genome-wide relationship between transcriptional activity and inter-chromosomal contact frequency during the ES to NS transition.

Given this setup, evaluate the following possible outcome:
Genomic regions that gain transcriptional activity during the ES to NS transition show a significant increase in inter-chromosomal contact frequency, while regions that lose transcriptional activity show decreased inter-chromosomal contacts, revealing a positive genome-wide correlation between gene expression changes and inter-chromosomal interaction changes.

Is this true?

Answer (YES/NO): YES